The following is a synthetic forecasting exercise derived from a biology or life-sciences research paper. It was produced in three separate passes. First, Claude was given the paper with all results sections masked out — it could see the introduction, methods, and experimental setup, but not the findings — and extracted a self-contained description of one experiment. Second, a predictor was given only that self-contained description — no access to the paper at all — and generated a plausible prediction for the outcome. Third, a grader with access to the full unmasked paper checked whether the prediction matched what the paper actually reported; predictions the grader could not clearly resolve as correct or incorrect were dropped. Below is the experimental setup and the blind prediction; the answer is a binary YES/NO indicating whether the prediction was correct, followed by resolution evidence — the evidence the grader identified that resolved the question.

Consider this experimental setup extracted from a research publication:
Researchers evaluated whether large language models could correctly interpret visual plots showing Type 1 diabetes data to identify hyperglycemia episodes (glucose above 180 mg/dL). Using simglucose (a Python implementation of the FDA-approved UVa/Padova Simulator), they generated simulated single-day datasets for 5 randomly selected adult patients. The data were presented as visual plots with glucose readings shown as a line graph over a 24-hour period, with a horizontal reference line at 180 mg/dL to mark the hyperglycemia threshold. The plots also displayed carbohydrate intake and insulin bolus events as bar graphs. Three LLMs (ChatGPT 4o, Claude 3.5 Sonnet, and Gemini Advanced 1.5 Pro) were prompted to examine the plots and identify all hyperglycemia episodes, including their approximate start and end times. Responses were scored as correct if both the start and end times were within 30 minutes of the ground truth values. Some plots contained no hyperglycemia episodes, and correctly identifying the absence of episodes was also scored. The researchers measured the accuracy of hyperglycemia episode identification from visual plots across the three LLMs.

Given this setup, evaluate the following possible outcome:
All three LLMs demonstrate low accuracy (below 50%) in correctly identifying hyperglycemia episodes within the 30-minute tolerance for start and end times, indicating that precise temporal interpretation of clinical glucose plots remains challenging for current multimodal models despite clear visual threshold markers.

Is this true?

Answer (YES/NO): NO